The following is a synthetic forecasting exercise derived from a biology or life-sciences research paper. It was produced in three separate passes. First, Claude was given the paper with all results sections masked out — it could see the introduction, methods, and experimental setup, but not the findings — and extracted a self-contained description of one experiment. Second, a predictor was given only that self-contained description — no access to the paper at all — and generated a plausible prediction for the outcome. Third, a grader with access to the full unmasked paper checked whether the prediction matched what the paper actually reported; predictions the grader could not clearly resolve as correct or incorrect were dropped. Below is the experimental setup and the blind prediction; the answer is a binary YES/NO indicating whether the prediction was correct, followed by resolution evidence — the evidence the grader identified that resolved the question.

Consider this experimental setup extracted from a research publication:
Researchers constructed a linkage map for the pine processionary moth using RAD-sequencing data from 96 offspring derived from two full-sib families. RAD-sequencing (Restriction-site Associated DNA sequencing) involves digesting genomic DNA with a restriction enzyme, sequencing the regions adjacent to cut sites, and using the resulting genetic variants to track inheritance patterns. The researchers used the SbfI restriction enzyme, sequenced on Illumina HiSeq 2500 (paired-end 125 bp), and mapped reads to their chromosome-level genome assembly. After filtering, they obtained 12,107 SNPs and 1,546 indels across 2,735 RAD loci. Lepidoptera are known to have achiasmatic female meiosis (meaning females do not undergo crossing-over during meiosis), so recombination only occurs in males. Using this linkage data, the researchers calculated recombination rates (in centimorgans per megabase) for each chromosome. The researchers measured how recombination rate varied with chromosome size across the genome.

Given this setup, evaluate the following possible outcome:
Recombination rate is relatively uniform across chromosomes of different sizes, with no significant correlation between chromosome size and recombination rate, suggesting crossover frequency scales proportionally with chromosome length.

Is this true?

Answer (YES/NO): NO